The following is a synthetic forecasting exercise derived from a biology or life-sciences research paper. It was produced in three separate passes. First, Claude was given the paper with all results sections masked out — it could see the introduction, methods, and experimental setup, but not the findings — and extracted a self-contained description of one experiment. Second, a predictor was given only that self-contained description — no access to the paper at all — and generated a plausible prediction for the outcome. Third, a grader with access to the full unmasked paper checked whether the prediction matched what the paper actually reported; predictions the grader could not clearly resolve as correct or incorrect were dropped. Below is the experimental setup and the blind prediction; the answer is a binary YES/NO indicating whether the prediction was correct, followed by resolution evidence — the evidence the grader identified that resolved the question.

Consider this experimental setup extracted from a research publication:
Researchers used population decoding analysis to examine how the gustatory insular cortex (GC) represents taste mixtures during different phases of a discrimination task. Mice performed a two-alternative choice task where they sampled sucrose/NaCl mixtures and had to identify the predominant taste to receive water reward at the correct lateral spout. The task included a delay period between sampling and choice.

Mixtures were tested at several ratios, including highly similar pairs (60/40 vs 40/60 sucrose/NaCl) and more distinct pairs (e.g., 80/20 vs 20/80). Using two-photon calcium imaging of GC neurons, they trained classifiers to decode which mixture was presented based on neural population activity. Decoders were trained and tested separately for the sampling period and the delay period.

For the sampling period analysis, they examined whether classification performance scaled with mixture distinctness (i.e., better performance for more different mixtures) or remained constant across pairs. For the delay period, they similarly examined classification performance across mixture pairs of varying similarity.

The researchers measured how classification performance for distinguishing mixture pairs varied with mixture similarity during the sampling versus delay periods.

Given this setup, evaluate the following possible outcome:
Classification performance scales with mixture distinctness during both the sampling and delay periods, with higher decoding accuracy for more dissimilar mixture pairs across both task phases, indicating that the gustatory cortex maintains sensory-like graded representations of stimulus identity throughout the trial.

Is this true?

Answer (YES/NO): NO